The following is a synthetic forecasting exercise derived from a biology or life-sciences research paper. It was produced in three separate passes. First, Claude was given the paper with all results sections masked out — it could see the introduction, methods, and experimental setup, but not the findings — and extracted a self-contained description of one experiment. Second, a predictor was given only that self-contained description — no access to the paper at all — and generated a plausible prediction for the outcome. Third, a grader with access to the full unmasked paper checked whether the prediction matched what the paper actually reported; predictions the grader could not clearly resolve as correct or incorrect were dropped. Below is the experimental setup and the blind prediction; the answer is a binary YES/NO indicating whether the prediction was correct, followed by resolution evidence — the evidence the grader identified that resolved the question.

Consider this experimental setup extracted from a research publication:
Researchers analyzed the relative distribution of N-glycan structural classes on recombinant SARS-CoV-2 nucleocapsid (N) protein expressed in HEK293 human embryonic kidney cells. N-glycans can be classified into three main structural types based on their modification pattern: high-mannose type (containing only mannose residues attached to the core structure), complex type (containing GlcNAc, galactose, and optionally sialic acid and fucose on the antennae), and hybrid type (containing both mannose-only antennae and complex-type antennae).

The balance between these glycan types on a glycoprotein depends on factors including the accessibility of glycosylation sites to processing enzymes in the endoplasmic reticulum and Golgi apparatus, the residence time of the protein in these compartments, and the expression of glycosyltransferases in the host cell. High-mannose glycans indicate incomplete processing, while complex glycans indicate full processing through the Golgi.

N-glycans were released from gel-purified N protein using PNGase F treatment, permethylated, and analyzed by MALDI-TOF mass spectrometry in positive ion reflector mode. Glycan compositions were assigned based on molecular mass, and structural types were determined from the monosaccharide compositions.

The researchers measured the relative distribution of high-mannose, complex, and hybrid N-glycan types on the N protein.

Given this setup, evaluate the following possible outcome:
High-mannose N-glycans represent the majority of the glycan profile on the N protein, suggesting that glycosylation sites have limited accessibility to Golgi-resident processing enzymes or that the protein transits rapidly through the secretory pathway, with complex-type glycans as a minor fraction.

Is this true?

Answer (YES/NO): YES